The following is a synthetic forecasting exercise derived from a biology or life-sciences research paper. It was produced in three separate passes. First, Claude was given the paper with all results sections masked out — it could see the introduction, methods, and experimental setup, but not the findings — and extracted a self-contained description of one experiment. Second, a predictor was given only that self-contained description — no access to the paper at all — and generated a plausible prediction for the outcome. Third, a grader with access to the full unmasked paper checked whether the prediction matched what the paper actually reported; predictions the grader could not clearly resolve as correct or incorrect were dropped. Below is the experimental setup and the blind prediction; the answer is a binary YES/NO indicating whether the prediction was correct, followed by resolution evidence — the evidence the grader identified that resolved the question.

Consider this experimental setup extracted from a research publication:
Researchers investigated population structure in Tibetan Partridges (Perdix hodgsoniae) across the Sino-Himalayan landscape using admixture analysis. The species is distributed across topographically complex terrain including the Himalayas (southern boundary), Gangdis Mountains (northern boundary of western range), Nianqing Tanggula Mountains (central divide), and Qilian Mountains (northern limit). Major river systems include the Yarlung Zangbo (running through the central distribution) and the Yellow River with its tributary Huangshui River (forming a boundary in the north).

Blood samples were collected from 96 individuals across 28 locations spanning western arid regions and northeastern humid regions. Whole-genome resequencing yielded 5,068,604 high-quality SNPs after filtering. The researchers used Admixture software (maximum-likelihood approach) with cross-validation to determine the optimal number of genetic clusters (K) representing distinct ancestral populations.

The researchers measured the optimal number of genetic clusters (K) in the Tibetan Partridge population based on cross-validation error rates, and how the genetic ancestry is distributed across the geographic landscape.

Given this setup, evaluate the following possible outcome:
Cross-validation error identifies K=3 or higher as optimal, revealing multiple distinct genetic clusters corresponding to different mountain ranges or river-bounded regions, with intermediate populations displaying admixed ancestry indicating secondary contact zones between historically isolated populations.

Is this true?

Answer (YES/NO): YES